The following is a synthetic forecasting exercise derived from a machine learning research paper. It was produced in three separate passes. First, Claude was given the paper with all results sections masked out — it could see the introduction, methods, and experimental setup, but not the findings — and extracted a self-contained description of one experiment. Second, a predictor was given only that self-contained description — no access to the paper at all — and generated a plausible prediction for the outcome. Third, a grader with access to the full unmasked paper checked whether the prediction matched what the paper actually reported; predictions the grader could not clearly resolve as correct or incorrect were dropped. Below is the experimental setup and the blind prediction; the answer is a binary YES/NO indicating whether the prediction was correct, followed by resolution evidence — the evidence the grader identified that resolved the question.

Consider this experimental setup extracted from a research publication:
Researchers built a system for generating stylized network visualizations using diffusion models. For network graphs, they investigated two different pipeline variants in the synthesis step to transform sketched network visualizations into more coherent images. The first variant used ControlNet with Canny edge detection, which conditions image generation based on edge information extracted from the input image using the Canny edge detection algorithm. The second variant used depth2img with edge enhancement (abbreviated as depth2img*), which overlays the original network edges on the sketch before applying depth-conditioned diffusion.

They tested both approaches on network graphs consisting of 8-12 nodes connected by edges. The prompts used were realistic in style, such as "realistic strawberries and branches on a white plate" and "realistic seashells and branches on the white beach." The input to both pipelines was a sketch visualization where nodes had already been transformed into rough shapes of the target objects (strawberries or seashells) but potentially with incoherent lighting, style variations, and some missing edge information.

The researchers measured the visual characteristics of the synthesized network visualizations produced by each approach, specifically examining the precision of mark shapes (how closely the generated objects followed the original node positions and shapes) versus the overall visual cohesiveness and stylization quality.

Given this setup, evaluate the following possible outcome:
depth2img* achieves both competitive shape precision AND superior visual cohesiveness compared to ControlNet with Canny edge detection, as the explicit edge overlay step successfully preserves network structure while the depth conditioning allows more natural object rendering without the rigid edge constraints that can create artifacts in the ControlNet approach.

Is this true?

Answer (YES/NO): NO